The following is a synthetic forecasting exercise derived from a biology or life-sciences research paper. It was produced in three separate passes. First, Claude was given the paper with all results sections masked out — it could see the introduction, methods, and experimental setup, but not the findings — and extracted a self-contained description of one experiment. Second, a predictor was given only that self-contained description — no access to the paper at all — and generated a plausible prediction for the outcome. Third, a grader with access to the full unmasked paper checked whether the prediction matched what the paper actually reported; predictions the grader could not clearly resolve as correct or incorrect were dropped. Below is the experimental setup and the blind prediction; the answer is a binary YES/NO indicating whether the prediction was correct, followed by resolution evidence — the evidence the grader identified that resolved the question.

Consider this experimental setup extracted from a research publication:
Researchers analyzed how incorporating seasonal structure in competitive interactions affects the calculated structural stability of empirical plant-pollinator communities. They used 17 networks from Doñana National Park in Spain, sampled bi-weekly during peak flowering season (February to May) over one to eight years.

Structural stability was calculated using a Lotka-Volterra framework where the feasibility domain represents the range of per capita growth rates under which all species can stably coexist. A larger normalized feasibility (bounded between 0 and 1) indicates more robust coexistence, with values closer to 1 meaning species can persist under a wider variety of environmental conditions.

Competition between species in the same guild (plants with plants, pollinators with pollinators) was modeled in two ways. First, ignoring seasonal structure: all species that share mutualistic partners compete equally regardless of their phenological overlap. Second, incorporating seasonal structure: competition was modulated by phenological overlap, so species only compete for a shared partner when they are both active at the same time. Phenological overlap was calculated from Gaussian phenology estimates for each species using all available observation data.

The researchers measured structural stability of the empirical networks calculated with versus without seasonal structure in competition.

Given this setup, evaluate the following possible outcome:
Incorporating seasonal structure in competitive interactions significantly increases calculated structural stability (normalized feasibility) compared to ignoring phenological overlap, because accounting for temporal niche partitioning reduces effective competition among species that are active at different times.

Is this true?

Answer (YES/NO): YES